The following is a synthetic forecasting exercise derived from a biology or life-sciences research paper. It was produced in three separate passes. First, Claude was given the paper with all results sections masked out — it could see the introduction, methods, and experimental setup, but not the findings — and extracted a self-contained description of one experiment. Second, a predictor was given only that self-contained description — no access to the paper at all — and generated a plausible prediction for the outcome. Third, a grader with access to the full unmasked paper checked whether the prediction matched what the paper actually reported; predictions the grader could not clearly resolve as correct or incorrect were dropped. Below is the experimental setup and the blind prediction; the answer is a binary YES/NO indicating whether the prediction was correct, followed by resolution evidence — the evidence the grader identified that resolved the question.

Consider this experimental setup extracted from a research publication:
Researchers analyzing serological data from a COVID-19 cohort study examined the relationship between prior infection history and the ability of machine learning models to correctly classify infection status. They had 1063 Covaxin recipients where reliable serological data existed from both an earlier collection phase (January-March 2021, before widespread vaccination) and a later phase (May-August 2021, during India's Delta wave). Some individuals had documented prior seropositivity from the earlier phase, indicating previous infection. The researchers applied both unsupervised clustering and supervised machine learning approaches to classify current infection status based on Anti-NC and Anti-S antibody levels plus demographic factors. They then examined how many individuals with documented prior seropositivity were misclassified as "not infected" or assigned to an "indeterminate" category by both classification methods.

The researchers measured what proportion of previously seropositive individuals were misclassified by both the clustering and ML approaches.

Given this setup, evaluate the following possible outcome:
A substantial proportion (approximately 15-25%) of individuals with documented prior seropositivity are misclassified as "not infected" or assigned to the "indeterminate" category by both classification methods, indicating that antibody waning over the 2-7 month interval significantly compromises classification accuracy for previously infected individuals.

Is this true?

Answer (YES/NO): NO